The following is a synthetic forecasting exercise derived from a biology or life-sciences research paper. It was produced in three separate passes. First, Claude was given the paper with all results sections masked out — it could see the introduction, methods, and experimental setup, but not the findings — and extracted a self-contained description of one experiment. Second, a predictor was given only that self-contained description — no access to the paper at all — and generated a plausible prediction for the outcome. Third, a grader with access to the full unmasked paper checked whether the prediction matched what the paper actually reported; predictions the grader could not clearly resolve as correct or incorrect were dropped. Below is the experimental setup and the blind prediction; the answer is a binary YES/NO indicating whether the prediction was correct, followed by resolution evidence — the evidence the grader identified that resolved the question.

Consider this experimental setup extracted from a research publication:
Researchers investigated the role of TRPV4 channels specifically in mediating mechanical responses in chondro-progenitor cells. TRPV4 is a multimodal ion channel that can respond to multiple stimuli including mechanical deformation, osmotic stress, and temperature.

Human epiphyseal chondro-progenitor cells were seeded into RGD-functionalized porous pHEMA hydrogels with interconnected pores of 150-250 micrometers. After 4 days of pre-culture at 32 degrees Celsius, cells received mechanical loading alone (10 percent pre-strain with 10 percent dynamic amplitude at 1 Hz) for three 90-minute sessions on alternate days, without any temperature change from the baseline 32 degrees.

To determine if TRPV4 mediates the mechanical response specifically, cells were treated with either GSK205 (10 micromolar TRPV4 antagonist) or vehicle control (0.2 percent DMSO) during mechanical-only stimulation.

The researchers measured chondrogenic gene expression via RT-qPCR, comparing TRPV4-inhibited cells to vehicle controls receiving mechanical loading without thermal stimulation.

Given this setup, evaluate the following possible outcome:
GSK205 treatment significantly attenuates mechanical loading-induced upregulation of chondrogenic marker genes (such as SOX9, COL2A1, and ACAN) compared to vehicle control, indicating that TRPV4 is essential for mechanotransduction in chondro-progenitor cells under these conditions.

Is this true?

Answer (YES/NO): NO